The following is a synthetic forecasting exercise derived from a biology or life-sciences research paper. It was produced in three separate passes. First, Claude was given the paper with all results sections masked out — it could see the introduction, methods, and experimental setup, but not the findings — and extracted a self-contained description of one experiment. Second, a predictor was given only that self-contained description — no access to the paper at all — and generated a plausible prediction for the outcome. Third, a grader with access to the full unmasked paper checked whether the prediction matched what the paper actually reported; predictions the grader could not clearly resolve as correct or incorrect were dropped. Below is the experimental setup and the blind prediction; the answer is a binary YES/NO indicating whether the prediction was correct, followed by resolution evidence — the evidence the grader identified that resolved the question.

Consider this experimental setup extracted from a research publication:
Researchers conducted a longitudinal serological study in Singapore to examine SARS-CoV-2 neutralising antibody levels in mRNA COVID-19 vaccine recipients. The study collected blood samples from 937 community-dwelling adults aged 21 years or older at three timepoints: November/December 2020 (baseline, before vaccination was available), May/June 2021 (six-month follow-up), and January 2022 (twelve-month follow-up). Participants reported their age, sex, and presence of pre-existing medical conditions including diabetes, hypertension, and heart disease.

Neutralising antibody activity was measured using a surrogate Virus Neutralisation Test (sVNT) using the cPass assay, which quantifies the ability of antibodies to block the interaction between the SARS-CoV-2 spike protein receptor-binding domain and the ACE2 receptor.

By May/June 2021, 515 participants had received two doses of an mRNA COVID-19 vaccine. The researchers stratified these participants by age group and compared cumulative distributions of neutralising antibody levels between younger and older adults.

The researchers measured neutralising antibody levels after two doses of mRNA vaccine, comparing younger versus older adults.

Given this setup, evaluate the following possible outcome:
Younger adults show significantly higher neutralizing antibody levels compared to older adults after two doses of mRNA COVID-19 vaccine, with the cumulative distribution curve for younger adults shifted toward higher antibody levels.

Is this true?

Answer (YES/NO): YES